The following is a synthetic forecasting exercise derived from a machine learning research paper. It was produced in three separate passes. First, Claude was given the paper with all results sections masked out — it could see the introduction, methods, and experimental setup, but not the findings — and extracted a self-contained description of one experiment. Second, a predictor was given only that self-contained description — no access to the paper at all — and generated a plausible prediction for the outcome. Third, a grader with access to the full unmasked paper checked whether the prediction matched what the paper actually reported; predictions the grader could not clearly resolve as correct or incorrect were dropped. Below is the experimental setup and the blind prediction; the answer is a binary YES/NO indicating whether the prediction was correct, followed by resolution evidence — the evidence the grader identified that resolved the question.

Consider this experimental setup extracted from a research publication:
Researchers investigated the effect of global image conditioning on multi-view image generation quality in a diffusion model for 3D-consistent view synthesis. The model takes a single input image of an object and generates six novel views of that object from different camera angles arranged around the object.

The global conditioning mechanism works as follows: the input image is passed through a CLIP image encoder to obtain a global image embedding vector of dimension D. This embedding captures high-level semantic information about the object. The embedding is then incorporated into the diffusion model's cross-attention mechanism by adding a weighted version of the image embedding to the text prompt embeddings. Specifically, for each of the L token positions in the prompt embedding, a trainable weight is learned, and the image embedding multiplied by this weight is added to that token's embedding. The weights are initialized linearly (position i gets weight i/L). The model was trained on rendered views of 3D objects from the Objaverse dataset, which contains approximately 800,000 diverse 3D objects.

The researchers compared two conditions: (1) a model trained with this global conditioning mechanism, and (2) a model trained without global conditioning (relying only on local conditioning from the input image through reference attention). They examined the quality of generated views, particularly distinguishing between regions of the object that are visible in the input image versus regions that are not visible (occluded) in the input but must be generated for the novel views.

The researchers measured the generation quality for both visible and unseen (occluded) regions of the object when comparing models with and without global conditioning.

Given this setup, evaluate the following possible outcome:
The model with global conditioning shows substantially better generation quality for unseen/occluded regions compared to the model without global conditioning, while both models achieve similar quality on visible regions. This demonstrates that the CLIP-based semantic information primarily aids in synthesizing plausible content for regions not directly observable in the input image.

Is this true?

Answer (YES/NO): YES